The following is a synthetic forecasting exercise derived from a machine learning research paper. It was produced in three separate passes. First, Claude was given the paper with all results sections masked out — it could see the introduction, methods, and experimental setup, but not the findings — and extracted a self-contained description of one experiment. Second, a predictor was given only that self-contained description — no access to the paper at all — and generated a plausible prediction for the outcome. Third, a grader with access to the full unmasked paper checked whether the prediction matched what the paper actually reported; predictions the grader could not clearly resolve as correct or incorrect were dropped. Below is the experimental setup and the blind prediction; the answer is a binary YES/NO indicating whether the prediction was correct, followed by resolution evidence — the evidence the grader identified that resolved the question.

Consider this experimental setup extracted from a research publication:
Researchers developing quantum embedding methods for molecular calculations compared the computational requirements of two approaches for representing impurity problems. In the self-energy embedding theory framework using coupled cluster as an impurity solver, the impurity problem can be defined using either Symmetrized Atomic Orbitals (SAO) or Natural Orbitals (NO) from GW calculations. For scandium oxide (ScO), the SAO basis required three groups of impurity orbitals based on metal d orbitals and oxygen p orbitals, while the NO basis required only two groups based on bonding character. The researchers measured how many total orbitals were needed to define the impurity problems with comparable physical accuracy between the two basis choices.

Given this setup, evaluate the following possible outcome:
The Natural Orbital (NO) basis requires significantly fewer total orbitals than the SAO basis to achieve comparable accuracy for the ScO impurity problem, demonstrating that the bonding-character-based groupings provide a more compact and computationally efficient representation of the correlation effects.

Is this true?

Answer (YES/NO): YES